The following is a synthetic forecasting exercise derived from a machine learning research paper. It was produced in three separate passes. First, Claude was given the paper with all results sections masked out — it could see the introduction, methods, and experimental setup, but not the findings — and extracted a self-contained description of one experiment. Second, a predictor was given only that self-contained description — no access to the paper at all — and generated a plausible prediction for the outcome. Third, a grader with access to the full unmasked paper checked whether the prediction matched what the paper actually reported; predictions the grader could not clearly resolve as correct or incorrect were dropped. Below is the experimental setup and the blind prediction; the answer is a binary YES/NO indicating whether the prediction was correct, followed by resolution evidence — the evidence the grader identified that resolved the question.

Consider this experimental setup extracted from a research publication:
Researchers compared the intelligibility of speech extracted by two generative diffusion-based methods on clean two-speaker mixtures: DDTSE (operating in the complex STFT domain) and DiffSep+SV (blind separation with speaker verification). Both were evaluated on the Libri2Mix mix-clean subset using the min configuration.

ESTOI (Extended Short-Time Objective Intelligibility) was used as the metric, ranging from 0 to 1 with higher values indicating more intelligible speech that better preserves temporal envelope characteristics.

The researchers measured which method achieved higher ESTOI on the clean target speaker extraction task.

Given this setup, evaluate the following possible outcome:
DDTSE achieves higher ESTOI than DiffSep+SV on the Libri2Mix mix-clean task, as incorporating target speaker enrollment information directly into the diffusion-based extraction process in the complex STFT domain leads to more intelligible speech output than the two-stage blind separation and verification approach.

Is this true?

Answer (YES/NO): NO